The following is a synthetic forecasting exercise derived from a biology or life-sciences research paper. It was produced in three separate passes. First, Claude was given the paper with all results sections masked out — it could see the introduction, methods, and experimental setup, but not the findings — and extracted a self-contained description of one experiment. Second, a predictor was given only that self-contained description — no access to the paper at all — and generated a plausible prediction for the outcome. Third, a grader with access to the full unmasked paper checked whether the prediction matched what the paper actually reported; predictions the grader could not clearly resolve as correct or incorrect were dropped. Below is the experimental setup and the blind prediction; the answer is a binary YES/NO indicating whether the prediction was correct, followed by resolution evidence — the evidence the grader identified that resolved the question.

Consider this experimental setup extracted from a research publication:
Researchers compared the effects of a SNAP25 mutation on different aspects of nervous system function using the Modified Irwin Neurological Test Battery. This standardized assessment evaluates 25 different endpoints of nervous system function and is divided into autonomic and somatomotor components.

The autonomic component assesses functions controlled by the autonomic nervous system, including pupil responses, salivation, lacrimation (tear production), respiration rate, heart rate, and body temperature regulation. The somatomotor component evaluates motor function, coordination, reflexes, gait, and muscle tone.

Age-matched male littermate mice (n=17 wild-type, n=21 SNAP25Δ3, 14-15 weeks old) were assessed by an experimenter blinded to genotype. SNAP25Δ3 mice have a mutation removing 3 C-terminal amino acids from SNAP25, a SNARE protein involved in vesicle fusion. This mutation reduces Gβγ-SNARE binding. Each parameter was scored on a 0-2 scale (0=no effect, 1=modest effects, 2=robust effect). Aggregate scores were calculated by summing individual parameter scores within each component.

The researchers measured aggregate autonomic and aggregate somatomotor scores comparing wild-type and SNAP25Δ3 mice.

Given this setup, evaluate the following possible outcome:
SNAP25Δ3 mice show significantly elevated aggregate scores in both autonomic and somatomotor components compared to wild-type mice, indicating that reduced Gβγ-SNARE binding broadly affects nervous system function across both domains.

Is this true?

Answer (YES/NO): YES